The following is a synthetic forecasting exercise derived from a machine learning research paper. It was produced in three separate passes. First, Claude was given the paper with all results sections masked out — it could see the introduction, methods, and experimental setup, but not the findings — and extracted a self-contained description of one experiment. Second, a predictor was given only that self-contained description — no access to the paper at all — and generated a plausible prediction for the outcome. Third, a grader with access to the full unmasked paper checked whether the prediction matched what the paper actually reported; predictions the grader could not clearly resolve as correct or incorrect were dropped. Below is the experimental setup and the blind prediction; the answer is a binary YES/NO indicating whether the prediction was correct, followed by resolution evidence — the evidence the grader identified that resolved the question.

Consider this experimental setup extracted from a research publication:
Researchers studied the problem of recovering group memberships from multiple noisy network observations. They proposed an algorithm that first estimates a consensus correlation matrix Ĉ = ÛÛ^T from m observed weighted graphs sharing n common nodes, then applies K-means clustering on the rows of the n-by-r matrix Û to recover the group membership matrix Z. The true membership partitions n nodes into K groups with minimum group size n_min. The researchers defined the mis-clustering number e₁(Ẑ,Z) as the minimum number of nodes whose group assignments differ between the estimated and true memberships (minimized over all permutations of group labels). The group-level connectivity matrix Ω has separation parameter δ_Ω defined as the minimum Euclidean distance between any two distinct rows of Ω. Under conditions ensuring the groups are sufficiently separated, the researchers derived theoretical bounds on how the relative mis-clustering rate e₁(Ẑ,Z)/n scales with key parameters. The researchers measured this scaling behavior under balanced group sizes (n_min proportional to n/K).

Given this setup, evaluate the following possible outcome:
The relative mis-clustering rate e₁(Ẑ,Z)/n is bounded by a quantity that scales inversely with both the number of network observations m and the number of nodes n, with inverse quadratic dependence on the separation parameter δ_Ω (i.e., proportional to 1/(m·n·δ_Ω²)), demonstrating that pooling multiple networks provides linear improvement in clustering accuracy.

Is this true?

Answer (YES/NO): NO